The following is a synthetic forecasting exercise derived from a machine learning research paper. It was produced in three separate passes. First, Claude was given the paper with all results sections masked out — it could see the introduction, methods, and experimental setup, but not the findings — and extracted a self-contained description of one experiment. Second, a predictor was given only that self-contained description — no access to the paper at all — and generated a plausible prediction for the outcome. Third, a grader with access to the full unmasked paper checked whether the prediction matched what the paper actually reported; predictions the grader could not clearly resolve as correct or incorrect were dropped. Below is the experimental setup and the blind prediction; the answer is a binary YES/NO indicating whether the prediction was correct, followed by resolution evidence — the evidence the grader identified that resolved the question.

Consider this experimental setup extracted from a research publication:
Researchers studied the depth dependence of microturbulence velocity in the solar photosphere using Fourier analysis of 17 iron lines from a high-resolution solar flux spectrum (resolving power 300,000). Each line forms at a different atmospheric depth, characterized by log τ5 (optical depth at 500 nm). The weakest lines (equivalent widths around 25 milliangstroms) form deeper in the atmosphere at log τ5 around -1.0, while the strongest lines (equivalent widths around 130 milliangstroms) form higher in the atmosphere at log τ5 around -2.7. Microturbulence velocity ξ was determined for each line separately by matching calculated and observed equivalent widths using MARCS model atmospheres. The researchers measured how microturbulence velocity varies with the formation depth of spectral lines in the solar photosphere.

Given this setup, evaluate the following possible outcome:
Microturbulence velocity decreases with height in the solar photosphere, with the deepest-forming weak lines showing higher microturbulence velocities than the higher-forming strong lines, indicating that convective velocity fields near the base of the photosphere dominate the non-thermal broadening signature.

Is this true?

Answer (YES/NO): NO